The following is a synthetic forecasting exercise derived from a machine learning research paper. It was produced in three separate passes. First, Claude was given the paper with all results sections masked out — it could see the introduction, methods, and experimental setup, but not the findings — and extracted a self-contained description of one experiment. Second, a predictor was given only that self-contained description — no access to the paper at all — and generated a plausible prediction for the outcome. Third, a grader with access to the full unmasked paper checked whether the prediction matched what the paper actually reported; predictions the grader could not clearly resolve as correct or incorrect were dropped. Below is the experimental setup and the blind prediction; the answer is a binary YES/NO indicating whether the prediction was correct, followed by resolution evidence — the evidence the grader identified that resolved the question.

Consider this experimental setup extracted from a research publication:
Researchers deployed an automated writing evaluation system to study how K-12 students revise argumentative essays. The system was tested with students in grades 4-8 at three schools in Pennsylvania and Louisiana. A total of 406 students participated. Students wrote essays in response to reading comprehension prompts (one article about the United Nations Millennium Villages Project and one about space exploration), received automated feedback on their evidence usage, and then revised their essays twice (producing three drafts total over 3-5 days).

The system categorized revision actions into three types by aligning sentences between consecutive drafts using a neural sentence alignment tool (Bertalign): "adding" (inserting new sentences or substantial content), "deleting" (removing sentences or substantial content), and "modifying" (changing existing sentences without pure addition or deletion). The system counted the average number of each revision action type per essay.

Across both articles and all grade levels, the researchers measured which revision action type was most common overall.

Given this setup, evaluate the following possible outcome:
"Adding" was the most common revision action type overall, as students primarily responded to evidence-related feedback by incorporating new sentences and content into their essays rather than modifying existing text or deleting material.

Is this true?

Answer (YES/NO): YES